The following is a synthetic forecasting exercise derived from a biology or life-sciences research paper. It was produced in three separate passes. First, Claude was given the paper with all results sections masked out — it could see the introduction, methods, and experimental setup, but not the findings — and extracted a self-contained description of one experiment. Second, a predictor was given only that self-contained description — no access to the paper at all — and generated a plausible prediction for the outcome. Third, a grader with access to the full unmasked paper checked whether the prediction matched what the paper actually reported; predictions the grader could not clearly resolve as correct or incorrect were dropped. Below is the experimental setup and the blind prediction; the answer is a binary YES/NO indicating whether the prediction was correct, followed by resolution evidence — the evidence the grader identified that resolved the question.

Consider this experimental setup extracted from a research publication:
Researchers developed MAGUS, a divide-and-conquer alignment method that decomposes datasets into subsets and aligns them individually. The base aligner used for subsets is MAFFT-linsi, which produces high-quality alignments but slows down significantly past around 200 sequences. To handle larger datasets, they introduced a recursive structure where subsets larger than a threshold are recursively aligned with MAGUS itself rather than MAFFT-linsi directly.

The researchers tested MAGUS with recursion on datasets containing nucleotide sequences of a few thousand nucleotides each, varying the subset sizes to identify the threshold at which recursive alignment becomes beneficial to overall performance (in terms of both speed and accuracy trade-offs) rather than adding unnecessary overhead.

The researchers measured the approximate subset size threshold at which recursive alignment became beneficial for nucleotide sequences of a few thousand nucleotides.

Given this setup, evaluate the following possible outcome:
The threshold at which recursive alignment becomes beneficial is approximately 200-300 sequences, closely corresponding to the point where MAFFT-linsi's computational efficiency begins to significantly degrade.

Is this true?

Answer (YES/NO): NO